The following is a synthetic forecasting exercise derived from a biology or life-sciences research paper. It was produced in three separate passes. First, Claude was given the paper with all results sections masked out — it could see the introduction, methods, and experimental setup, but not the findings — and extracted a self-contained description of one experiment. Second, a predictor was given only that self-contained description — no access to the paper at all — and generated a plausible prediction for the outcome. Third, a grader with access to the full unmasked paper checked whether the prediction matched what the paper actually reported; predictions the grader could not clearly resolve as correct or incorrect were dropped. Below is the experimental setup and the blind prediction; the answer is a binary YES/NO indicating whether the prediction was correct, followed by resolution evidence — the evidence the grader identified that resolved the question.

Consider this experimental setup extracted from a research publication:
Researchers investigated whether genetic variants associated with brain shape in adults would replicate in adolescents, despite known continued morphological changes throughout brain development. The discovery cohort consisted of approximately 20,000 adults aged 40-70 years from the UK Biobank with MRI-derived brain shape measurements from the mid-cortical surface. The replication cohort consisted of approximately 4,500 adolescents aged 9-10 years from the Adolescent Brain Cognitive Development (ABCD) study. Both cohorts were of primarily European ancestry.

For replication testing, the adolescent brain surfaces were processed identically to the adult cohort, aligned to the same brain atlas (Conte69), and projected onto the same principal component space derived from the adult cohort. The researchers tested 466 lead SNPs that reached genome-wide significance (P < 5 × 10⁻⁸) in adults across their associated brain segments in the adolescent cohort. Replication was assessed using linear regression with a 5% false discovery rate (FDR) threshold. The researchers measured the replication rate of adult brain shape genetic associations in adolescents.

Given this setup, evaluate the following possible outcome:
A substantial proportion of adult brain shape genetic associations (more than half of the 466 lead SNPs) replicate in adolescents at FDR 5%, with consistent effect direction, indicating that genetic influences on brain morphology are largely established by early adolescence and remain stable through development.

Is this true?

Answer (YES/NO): YES